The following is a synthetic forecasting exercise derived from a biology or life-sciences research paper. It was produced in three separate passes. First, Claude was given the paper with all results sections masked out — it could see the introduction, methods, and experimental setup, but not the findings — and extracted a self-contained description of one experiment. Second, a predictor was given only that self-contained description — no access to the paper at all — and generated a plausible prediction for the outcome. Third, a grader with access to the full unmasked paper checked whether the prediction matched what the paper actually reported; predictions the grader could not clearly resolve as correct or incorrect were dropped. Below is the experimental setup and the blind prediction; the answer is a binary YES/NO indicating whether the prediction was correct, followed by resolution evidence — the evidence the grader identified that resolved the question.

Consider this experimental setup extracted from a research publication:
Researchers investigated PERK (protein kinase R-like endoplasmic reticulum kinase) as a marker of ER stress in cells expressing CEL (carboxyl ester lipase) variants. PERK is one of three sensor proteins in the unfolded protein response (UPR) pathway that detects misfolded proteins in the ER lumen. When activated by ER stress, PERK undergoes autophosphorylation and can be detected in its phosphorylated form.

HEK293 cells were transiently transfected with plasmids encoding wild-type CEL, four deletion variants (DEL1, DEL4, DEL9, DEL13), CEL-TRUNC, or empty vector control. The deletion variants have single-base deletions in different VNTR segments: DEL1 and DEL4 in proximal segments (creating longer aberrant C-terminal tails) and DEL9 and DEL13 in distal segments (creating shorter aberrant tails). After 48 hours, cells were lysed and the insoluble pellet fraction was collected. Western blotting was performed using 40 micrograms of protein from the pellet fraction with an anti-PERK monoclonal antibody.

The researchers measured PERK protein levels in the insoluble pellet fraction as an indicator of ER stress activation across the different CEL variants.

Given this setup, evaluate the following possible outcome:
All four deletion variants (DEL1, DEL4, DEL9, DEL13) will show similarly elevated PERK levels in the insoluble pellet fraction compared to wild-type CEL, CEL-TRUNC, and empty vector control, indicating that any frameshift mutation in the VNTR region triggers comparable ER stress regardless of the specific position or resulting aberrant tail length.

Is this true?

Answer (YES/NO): NO